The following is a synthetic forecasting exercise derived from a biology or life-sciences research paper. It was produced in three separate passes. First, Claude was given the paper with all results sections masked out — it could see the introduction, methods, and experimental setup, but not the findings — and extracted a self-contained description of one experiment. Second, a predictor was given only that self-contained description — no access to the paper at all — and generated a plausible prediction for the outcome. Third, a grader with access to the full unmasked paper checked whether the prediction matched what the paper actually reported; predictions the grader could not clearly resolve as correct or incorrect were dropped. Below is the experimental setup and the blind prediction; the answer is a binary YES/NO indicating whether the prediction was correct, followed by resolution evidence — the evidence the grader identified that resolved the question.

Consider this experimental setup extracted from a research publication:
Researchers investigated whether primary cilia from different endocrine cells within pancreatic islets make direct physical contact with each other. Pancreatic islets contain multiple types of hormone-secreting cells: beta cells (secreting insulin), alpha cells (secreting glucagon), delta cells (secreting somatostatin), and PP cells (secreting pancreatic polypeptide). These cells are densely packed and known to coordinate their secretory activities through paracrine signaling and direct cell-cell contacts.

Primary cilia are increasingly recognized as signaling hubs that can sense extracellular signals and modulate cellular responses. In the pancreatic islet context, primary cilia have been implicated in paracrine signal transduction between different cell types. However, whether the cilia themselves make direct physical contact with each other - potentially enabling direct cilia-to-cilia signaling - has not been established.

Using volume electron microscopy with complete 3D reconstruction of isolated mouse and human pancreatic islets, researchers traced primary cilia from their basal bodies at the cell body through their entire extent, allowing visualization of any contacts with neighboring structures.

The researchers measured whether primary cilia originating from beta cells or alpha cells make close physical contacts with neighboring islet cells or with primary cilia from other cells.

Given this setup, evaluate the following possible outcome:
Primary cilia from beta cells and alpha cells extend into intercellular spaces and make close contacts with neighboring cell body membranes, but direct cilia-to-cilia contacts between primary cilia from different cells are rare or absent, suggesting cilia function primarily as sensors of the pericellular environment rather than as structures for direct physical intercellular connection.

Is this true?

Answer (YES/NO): NO